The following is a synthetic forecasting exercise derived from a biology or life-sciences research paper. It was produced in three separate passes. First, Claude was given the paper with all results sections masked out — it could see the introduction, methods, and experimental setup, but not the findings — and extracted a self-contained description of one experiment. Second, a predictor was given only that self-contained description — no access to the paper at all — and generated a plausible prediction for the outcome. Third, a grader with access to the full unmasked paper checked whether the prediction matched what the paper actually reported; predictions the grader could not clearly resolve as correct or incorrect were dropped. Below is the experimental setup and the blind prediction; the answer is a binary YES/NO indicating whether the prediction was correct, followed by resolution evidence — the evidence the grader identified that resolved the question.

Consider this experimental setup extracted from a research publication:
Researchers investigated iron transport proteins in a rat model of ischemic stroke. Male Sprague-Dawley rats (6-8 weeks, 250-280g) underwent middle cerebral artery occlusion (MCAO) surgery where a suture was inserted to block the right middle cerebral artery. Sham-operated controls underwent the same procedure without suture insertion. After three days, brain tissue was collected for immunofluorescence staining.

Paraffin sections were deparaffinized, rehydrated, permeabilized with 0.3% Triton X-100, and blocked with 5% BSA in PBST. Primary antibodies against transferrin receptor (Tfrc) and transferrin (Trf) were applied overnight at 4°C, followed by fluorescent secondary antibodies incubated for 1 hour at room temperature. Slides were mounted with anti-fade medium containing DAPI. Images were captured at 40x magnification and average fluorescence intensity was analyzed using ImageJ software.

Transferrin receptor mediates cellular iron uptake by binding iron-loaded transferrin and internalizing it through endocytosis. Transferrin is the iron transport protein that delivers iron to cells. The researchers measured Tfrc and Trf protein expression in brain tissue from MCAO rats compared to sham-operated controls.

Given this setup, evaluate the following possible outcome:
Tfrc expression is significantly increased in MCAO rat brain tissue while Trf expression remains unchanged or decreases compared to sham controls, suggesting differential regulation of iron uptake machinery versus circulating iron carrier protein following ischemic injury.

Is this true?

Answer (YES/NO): NO